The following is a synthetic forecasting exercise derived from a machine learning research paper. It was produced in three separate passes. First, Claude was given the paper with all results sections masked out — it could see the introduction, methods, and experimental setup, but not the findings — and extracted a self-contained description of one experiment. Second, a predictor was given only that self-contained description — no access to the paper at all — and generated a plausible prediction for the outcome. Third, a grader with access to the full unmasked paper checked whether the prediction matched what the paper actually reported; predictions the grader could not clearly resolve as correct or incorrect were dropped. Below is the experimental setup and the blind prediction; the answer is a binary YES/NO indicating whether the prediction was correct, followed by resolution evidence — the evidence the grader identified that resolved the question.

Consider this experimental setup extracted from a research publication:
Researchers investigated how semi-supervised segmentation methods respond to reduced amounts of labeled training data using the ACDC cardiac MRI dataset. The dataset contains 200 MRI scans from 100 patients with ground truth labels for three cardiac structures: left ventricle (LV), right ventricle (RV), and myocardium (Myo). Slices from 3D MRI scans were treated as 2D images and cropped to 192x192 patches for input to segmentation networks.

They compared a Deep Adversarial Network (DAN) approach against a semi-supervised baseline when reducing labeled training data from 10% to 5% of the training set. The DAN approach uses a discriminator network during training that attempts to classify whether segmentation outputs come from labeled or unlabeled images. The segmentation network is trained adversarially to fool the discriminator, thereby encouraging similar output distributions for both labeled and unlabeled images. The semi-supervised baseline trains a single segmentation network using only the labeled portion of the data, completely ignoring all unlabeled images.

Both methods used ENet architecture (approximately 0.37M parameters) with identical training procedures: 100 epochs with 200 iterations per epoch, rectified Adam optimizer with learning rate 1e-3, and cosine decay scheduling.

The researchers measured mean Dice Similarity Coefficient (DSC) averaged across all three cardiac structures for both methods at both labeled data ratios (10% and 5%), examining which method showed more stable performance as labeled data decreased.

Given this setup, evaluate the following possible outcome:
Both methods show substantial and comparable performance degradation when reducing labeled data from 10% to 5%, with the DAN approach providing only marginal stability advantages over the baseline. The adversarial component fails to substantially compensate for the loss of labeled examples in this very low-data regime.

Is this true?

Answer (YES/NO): NO